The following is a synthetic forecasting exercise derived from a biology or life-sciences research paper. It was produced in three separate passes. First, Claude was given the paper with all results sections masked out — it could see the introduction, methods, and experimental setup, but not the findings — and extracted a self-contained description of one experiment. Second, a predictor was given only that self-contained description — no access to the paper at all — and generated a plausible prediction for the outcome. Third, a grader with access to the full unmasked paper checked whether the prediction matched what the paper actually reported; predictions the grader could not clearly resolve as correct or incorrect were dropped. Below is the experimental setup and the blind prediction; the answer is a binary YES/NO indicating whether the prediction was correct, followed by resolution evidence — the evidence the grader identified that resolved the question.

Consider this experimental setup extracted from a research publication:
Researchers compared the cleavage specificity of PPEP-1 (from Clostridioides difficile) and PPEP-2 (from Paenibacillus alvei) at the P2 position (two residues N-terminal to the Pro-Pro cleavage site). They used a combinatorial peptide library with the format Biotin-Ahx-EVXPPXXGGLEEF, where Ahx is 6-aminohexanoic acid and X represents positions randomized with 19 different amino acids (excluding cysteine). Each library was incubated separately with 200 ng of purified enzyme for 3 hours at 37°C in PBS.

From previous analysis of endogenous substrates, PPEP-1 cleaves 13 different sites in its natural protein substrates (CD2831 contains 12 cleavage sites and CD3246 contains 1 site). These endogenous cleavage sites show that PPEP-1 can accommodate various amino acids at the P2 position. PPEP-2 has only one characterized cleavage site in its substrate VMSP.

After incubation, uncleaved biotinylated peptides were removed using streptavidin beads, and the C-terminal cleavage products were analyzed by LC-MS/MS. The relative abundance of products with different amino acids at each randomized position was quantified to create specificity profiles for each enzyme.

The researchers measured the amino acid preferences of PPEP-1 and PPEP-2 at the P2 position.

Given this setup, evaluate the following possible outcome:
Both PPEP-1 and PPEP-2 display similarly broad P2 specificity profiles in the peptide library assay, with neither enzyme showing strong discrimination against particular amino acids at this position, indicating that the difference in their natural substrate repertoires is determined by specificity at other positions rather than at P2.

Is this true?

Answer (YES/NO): NO